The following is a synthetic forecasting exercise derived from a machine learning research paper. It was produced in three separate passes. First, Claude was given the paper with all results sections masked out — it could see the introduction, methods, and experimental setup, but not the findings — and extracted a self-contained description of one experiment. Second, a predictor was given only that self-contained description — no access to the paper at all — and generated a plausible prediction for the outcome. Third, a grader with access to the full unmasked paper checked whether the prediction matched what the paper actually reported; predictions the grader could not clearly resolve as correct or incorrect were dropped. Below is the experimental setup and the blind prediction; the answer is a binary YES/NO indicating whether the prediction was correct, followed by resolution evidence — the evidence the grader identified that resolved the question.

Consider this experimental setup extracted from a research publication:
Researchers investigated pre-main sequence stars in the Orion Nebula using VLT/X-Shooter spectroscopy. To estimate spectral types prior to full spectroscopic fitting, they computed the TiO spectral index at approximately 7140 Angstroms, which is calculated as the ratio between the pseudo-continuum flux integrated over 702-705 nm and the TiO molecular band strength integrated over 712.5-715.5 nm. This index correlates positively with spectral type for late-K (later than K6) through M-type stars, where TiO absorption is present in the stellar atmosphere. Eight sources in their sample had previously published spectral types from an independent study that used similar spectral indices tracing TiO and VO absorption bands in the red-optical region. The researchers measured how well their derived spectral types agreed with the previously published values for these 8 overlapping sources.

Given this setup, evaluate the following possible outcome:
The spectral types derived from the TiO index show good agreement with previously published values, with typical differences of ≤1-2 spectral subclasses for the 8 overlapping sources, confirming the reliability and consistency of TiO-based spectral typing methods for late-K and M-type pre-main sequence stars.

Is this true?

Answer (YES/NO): YES